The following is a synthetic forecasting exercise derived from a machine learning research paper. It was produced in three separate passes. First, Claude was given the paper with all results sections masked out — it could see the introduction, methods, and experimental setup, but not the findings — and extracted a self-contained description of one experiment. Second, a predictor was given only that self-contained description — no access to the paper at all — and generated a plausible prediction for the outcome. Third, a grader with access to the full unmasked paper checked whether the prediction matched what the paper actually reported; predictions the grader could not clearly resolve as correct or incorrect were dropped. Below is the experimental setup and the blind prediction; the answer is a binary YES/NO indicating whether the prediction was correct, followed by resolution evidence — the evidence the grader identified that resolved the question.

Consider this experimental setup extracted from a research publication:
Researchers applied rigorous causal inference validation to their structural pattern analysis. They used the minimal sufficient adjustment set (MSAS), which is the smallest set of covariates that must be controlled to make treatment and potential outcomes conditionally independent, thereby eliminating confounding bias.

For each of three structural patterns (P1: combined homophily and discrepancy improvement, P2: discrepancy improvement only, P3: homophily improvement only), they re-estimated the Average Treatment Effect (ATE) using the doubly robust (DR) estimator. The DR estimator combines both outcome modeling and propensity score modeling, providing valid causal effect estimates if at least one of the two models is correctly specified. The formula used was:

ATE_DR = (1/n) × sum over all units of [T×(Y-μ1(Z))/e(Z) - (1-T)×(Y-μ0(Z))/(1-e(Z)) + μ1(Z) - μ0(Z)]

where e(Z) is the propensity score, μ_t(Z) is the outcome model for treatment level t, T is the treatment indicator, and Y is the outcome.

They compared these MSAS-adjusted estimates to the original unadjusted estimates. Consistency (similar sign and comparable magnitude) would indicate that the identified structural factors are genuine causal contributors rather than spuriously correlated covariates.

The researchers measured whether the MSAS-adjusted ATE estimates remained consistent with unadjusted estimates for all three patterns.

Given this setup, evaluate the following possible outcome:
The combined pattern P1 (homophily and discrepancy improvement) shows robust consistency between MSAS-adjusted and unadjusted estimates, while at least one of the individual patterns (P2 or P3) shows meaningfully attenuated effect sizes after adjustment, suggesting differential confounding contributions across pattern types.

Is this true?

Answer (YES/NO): NO